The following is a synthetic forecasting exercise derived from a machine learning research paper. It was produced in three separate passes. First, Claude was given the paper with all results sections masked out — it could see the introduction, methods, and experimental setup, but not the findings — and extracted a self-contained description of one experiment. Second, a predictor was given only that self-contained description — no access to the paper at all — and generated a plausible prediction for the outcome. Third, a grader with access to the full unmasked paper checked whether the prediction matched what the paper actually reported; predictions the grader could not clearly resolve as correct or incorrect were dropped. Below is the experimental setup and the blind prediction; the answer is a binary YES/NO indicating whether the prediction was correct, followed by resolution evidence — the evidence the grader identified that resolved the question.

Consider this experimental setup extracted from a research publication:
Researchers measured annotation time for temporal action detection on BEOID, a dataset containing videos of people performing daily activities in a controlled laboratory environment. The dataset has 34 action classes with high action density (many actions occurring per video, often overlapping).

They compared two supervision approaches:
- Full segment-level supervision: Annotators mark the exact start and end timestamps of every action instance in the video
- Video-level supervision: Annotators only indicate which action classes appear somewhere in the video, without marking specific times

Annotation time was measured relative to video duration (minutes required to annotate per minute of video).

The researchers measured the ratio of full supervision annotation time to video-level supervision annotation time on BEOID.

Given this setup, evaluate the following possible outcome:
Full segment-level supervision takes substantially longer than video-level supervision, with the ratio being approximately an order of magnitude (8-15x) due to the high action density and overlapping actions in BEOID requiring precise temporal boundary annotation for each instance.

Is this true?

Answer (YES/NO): NO